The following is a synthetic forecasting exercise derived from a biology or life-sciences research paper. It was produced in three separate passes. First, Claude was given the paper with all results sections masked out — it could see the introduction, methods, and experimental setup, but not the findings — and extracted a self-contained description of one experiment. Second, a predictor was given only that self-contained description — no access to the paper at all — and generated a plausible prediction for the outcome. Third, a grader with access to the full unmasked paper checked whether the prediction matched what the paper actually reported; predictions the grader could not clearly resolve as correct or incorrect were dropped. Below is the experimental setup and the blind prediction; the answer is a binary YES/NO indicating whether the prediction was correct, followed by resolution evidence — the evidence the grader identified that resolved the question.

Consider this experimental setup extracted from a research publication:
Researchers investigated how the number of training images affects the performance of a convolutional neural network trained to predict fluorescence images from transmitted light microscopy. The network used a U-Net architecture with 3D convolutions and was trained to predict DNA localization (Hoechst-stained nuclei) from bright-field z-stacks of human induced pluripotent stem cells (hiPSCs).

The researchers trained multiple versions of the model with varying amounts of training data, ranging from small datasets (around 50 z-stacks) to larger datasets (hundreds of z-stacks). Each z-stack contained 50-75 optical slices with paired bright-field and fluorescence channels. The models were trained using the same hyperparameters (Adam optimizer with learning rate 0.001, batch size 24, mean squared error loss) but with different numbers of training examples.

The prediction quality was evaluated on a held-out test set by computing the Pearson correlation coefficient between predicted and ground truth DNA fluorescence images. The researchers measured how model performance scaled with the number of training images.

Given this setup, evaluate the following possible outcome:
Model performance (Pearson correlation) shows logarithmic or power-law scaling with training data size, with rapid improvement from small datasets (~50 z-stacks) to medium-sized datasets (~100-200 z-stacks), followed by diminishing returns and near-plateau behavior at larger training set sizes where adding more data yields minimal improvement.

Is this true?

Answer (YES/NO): NO